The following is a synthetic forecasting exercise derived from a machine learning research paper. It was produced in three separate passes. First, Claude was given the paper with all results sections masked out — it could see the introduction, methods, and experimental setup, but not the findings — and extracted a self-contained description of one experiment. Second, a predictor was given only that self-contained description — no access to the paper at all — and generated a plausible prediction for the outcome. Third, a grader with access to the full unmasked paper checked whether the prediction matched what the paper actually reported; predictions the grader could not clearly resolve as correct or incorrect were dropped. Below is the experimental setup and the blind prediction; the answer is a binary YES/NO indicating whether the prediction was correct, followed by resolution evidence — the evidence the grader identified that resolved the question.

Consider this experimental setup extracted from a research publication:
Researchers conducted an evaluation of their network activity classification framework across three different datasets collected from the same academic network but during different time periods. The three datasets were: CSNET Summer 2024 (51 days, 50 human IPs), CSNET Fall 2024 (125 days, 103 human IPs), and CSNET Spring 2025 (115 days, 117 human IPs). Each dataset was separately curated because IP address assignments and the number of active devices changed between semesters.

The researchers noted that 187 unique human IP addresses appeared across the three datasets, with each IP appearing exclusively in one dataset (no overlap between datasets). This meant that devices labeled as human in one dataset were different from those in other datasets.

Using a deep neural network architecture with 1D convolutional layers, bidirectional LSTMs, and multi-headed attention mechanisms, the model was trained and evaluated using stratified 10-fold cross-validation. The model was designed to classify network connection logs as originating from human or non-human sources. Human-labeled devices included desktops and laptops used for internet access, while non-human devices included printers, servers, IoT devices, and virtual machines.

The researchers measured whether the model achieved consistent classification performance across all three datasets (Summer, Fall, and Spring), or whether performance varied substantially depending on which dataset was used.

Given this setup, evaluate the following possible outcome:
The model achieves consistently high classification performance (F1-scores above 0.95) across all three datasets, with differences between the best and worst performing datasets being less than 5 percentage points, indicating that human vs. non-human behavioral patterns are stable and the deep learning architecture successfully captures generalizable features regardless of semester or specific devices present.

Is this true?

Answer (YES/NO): NO